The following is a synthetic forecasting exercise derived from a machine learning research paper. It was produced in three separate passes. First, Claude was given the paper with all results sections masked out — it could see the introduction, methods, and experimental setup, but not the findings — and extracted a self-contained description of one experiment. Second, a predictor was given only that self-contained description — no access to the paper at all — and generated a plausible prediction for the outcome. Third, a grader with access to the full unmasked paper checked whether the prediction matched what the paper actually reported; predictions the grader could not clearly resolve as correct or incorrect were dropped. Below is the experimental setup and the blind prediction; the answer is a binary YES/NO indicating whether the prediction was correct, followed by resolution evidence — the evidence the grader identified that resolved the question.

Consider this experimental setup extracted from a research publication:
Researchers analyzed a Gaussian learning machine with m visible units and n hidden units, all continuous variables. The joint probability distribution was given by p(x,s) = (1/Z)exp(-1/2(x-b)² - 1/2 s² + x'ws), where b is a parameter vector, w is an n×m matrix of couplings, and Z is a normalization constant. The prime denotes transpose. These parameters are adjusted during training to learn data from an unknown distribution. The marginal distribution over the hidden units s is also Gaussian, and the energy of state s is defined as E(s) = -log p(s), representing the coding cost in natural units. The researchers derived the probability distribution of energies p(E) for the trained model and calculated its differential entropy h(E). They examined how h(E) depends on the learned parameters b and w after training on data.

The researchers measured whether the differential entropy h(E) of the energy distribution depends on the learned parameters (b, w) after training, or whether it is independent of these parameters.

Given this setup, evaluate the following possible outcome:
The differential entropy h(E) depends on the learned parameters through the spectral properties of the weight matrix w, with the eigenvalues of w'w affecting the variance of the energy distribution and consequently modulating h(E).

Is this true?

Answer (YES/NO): NO